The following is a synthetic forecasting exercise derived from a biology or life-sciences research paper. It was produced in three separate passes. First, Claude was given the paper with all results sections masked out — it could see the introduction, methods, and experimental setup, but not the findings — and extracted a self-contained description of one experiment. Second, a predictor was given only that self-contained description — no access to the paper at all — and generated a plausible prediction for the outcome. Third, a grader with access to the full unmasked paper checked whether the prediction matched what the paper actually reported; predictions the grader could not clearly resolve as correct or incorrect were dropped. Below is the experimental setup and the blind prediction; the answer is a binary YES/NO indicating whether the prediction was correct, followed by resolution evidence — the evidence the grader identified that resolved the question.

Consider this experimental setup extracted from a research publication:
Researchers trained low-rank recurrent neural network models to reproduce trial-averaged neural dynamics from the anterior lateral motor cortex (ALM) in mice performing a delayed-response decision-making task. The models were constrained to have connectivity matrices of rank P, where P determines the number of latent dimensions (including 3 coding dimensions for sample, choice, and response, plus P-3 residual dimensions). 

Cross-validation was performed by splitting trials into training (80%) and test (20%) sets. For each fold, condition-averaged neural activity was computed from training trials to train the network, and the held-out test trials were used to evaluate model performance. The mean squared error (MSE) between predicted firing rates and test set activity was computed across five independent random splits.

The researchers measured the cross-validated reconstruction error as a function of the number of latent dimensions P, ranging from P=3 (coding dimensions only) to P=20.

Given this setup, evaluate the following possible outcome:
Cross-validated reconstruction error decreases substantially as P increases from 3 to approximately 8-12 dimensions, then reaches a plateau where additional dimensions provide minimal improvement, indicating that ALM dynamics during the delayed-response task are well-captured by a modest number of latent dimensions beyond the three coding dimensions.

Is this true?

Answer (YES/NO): NO